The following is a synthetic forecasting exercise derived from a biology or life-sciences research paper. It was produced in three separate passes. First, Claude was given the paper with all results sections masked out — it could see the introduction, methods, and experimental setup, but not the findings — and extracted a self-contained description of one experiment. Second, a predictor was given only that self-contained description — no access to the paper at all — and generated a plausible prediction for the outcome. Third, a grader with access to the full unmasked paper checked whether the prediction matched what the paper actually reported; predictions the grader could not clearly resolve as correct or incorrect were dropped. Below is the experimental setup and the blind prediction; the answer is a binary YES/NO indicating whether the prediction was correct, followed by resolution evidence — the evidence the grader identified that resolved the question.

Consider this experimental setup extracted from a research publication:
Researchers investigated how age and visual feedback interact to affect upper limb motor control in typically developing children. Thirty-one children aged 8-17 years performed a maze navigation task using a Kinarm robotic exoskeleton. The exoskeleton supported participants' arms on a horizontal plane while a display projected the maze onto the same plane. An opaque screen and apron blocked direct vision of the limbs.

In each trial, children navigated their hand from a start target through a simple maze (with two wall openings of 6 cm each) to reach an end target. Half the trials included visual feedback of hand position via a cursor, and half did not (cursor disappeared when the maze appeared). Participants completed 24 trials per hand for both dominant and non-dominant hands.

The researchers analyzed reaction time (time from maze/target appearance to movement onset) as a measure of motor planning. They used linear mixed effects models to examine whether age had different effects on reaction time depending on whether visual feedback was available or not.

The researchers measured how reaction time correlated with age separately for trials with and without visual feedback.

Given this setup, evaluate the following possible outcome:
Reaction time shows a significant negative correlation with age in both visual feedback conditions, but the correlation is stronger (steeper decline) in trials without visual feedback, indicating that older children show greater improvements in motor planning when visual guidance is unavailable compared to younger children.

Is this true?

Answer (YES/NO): NO